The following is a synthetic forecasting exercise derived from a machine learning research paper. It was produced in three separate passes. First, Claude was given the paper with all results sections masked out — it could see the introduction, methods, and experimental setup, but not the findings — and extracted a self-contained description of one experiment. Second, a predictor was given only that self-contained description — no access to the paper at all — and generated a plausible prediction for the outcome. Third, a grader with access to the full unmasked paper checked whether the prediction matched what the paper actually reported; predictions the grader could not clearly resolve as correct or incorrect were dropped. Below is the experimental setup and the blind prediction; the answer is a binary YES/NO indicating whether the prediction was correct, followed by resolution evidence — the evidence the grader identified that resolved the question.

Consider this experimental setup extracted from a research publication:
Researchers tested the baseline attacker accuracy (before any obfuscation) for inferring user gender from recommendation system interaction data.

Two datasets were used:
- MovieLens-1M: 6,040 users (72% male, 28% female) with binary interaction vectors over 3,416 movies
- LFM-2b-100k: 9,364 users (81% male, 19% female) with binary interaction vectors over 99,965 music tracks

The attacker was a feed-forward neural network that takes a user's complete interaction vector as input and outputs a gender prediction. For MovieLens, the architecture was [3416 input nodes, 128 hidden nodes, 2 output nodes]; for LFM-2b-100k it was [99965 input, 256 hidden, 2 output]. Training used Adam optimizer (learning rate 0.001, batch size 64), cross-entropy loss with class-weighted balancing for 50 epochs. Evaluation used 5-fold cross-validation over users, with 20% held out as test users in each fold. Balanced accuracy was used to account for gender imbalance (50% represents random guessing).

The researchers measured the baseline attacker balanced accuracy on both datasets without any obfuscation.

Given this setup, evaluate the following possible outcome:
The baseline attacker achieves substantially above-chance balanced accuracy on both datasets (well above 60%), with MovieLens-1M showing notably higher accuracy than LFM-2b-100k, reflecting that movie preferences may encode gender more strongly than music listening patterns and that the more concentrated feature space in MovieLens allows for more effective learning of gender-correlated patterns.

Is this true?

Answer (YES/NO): NO